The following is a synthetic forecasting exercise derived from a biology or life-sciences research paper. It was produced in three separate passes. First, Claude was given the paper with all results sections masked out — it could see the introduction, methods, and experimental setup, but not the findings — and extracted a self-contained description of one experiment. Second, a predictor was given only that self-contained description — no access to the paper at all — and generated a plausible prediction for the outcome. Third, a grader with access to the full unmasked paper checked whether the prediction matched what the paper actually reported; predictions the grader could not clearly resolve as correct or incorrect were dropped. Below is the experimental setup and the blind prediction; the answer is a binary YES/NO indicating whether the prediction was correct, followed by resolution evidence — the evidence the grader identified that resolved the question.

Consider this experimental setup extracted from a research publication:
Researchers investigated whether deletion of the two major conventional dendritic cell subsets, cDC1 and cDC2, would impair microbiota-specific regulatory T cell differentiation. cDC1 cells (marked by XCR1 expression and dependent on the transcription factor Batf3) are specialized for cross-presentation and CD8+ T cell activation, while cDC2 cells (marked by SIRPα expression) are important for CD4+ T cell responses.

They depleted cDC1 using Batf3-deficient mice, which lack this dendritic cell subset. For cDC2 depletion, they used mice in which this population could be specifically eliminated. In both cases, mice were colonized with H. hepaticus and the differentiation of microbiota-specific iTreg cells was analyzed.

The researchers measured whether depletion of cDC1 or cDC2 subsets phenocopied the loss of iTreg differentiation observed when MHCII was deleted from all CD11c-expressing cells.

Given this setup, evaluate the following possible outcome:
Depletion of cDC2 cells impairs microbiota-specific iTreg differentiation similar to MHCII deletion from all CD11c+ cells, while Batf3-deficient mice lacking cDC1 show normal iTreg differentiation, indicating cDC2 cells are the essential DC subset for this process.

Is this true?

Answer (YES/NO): NO